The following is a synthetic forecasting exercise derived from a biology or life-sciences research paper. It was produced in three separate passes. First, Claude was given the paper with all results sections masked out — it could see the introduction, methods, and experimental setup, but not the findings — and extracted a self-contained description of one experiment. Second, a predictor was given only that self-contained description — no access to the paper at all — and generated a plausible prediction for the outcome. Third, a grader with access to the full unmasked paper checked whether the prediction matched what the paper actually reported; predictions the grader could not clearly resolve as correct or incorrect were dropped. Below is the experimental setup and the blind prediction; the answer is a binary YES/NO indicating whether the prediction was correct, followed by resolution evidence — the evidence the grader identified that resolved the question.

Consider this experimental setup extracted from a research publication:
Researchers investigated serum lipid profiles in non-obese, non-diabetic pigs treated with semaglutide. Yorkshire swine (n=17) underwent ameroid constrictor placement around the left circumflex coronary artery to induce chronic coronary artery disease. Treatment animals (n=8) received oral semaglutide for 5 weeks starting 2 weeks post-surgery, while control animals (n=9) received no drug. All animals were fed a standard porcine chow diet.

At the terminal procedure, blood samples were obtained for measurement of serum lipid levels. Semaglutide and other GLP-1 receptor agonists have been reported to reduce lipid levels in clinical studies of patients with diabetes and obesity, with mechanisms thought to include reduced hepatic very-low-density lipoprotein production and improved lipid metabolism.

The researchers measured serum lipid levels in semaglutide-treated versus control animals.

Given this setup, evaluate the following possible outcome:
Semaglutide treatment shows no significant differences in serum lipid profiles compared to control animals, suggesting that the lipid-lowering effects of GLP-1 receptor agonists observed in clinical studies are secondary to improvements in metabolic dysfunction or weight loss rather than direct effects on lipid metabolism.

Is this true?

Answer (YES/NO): NO